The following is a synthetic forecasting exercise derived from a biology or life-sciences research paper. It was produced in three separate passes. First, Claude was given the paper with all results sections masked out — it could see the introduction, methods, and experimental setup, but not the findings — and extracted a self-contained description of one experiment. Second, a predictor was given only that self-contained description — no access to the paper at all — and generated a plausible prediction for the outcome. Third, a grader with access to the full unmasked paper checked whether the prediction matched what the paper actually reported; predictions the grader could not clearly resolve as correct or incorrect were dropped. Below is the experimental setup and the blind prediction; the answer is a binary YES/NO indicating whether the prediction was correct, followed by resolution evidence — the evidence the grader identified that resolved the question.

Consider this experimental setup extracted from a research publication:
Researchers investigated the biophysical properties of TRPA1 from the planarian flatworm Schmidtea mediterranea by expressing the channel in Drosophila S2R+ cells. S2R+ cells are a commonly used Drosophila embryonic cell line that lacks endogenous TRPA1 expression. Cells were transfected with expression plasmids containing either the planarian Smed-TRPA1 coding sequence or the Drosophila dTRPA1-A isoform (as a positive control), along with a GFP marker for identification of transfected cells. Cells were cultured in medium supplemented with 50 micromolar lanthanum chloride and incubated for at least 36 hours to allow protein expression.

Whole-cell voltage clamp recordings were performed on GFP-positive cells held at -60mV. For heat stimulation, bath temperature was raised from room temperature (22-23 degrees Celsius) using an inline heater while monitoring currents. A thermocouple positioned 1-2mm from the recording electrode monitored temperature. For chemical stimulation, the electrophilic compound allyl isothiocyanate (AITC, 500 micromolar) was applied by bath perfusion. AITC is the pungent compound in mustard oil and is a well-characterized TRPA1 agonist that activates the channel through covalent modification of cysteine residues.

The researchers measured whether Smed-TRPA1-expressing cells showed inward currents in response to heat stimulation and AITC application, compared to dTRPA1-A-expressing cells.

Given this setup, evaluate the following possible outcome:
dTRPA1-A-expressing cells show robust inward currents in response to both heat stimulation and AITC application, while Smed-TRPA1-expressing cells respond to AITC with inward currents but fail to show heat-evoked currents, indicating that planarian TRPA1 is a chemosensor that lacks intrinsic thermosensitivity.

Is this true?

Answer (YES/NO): YES